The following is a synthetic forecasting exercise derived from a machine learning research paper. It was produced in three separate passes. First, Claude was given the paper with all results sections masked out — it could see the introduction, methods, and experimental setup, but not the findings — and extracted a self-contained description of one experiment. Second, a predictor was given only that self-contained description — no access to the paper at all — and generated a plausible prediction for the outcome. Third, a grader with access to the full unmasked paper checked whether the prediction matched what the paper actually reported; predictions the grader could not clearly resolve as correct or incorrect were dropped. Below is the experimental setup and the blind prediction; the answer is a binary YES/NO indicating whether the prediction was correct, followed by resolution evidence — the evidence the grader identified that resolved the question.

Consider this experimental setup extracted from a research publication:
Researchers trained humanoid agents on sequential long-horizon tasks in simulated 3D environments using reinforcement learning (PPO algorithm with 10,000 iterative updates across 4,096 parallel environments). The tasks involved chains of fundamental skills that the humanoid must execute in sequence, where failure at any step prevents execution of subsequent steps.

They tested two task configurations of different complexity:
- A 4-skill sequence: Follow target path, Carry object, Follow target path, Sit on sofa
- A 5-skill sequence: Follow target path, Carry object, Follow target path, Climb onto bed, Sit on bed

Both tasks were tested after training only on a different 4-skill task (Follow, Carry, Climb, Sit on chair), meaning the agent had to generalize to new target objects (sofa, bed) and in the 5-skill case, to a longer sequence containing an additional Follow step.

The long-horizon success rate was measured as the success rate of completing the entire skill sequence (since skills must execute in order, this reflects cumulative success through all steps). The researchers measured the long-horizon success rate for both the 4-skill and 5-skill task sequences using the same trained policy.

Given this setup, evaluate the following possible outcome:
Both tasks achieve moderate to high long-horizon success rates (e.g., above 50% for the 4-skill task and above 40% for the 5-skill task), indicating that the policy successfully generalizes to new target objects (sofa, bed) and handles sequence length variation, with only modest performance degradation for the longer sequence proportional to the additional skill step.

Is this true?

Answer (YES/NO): YES